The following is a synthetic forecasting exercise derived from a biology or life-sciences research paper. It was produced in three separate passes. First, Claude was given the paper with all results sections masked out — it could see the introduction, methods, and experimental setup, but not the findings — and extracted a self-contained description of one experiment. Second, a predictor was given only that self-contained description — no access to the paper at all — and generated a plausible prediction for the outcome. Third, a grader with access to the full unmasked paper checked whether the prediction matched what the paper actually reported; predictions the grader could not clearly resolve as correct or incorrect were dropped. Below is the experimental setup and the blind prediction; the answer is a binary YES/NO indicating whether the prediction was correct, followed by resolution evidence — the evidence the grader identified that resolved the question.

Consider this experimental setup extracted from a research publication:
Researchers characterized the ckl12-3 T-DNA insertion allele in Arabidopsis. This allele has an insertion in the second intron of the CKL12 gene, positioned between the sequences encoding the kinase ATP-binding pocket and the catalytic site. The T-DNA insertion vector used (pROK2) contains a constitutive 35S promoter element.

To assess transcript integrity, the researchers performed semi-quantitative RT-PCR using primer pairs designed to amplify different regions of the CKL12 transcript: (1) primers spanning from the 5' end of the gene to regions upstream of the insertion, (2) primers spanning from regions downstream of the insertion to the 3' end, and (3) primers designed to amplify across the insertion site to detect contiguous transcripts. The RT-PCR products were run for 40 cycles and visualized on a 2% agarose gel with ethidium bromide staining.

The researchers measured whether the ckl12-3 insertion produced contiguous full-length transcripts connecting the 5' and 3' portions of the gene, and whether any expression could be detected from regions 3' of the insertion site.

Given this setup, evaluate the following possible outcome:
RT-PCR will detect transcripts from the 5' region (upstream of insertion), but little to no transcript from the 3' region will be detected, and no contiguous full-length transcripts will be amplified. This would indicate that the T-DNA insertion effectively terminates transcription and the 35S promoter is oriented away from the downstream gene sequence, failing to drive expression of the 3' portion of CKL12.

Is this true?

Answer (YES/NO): NO